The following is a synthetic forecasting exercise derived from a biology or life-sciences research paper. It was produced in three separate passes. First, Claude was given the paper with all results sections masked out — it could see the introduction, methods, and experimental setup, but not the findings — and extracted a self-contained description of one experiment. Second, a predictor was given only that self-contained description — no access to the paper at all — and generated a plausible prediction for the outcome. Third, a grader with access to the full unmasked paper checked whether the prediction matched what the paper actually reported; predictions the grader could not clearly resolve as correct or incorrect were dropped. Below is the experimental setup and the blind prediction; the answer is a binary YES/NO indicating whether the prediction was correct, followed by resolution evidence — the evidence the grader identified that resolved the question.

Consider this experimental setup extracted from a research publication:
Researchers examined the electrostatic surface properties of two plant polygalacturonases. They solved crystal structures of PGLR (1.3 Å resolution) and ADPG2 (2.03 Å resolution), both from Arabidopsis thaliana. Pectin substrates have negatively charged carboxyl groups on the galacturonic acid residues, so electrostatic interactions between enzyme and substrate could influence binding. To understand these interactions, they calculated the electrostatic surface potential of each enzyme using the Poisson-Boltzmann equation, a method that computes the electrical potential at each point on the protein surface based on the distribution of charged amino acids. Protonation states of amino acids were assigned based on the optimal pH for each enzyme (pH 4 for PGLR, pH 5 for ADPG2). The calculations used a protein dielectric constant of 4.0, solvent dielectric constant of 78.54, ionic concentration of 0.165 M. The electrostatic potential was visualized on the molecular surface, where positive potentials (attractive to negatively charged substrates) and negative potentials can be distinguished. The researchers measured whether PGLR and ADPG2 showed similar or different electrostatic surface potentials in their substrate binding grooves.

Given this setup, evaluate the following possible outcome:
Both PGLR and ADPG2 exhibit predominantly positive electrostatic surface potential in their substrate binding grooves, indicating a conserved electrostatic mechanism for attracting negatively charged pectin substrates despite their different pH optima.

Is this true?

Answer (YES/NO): NO